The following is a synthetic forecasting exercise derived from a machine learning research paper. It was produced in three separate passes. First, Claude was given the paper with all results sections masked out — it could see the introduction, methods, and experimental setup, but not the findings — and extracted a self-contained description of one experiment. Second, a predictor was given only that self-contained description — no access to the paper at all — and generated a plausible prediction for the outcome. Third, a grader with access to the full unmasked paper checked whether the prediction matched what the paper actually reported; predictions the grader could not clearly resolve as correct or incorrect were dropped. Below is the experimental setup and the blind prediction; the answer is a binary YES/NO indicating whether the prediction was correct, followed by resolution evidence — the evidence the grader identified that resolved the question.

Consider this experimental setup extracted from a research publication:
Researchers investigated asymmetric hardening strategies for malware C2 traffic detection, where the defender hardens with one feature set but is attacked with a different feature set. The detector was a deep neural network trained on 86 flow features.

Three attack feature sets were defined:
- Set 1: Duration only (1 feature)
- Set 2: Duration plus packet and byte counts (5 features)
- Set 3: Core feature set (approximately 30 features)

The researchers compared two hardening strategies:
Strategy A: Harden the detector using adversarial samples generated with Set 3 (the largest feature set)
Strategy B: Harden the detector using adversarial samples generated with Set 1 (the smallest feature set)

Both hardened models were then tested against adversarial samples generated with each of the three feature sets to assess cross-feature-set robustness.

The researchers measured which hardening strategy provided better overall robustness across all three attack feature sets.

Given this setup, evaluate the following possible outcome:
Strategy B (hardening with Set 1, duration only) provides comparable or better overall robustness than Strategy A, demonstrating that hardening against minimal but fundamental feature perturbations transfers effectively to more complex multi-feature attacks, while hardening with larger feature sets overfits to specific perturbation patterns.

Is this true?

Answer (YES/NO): NO